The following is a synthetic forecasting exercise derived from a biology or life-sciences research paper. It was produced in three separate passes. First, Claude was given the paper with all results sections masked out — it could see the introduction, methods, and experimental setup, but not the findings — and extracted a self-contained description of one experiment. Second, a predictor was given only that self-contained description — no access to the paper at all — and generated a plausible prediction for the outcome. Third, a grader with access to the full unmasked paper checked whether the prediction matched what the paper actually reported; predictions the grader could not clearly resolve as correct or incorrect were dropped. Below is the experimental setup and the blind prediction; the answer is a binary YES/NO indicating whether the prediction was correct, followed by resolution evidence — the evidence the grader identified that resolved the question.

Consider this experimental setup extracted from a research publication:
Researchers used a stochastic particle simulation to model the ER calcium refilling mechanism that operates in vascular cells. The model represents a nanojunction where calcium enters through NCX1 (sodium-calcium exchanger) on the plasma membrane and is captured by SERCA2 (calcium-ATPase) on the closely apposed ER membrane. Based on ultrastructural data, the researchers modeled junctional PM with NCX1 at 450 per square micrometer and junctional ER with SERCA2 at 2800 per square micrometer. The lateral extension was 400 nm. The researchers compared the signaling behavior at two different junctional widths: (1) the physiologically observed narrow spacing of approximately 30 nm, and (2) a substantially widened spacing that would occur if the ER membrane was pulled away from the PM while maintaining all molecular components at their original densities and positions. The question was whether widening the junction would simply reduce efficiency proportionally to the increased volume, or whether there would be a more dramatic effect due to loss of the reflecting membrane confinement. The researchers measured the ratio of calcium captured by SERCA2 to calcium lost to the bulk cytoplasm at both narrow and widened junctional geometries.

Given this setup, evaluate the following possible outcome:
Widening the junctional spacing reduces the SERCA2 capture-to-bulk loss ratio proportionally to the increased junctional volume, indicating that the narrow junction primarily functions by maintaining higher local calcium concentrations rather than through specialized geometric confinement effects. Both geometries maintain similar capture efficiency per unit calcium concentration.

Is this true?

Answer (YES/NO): NO